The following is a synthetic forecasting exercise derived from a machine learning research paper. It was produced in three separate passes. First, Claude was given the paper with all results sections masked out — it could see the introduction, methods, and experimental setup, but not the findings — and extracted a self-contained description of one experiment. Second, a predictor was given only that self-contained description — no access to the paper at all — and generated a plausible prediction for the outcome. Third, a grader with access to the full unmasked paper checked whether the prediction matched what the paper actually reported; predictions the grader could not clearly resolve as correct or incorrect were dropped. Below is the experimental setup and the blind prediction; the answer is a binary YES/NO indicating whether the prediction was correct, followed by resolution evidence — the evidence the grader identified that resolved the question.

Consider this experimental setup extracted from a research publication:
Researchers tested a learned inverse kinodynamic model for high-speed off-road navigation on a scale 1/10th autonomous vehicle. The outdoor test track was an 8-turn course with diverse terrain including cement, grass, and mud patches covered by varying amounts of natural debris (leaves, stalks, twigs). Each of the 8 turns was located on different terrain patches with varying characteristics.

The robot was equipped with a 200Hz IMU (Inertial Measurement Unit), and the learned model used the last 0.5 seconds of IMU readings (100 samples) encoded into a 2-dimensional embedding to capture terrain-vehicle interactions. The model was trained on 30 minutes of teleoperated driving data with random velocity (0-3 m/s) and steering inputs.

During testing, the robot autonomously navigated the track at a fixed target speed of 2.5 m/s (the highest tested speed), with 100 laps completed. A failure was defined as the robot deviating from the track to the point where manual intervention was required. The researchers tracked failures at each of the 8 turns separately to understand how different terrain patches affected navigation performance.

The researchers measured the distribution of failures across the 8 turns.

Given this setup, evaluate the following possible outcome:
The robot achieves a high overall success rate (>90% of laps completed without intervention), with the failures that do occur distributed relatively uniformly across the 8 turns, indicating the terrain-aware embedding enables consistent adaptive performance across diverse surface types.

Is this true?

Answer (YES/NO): NO